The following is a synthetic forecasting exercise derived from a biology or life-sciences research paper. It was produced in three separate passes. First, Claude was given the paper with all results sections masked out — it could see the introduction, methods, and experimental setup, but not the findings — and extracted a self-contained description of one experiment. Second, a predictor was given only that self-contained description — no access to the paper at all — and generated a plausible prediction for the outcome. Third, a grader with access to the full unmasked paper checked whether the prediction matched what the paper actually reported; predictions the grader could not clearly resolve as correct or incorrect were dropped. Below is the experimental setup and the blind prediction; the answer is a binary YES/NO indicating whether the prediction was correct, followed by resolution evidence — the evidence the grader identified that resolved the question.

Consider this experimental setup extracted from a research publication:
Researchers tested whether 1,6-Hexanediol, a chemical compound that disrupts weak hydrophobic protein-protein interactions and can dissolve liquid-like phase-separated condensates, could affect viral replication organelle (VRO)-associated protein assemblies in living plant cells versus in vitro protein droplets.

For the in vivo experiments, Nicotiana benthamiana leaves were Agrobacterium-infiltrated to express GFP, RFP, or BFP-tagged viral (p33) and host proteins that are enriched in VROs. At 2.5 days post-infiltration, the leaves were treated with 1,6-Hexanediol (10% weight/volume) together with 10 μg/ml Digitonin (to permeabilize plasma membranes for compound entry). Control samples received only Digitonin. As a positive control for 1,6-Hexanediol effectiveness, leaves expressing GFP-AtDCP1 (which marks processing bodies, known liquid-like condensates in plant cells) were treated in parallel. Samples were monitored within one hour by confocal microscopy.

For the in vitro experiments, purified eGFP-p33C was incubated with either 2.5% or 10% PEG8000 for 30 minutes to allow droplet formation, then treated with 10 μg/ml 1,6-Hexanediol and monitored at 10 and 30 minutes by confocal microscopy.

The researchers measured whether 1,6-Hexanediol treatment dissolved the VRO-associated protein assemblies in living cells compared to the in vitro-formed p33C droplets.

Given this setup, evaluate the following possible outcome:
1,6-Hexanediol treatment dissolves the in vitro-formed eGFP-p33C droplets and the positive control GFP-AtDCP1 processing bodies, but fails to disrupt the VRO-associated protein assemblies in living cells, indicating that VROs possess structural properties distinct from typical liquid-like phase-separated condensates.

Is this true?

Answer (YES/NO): NO